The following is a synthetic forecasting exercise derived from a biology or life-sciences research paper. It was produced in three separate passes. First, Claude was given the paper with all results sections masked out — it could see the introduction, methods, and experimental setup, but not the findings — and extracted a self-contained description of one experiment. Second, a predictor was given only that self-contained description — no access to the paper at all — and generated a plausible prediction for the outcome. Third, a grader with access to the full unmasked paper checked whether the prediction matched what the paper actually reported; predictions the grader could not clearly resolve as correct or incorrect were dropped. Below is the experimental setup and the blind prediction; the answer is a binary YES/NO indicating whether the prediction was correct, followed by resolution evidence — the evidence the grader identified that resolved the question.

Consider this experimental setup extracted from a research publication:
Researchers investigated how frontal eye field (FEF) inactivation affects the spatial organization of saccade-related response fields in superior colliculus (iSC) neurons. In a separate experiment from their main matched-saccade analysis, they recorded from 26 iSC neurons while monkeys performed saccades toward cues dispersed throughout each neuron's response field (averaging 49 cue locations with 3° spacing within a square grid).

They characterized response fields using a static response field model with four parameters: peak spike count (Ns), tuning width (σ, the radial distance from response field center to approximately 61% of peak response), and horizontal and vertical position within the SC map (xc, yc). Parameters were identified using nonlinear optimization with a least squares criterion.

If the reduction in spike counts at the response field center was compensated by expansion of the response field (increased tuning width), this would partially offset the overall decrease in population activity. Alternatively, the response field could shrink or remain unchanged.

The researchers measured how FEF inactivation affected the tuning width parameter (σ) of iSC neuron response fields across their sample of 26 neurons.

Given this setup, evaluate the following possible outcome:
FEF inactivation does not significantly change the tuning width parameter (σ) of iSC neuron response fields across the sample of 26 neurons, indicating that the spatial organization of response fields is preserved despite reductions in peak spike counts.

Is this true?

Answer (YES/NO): YES